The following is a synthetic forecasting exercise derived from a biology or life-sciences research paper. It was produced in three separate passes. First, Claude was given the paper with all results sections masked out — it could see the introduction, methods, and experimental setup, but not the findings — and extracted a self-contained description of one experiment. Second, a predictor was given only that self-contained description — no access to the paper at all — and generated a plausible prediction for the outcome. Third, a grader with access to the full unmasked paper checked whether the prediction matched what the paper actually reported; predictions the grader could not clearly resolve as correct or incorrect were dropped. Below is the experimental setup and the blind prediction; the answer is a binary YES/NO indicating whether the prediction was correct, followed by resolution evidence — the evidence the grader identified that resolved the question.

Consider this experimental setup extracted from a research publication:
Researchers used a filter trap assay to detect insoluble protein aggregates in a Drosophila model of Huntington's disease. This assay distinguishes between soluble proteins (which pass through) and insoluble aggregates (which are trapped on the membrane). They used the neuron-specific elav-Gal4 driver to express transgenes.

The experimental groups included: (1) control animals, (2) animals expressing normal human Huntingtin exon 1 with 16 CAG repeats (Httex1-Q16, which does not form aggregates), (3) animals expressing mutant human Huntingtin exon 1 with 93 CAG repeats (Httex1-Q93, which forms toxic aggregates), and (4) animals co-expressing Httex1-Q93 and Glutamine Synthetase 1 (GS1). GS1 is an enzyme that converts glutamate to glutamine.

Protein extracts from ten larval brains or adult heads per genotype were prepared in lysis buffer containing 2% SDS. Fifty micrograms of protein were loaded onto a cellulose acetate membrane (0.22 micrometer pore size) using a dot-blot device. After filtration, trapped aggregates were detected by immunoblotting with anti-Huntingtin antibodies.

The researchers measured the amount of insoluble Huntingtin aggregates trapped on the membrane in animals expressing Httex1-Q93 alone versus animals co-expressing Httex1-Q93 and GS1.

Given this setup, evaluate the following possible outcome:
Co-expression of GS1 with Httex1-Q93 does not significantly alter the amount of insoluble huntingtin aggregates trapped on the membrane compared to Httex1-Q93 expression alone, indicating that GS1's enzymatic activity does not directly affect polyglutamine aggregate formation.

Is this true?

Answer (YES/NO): NO